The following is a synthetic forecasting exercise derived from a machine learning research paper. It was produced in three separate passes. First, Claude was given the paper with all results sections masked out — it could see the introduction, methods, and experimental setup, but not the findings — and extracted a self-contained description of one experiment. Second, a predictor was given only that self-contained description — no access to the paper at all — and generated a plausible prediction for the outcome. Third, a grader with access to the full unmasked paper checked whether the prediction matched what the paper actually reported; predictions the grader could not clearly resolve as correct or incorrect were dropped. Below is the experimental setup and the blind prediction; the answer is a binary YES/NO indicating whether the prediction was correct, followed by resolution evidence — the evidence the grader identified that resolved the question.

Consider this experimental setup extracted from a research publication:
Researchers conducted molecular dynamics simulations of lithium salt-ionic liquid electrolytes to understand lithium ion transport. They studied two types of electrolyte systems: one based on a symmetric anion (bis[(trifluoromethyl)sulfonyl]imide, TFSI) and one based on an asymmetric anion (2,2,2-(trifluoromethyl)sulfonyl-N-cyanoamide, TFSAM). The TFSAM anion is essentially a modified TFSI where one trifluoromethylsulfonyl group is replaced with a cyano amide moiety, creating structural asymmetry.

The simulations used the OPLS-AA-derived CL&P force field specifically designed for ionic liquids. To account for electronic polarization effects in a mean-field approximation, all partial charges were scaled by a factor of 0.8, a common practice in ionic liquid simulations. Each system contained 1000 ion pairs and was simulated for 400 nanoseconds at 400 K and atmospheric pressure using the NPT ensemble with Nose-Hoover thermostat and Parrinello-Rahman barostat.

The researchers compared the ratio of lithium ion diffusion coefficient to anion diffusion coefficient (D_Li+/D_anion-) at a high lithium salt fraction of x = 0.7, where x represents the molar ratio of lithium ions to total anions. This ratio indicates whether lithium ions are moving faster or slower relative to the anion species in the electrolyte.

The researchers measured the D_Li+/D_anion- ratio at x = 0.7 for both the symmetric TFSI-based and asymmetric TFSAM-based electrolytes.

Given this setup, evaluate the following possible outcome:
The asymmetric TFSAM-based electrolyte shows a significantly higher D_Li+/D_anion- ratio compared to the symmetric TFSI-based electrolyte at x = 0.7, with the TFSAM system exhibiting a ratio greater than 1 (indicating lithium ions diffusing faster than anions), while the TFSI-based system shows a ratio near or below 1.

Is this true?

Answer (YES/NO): YES